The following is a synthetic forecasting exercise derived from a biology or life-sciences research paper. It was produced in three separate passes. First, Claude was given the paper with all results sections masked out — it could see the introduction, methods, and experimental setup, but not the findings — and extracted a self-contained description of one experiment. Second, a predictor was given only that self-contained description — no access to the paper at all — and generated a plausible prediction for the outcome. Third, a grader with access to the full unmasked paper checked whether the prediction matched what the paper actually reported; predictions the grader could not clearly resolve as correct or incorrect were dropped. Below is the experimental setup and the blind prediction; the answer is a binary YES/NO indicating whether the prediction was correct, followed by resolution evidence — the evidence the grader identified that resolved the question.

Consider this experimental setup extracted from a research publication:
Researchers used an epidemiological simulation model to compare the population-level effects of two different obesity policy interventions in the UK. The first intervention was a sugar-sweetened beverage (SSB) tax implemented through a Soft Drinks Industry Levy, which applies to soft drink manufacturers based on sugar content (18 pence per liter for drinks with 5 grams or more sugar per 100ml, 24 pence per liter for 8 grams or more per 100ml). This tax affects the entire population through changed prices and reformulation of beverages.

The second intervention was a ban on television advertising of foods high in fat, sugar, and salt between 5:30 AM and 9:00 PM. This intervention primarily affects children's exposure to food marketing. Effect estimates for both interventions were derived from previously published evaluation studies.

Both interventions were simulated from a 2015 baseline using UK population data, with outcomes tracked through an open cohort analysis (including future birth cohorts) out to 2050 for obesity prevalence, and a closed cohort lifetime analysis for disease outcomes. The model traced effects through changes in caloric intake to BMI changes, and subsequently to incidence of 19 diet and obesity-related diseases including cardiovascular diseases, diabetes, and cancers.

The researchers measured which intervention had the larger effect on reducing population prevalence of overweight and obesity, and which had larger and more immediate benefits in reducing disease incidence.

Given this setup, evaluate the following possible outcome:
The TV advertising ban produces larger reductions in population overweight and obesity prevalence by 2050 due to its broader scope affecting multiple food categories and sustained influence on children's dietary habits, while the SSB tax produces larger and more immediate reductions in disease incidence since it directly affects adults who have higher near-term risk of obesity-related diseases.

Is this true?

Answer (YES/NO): YES